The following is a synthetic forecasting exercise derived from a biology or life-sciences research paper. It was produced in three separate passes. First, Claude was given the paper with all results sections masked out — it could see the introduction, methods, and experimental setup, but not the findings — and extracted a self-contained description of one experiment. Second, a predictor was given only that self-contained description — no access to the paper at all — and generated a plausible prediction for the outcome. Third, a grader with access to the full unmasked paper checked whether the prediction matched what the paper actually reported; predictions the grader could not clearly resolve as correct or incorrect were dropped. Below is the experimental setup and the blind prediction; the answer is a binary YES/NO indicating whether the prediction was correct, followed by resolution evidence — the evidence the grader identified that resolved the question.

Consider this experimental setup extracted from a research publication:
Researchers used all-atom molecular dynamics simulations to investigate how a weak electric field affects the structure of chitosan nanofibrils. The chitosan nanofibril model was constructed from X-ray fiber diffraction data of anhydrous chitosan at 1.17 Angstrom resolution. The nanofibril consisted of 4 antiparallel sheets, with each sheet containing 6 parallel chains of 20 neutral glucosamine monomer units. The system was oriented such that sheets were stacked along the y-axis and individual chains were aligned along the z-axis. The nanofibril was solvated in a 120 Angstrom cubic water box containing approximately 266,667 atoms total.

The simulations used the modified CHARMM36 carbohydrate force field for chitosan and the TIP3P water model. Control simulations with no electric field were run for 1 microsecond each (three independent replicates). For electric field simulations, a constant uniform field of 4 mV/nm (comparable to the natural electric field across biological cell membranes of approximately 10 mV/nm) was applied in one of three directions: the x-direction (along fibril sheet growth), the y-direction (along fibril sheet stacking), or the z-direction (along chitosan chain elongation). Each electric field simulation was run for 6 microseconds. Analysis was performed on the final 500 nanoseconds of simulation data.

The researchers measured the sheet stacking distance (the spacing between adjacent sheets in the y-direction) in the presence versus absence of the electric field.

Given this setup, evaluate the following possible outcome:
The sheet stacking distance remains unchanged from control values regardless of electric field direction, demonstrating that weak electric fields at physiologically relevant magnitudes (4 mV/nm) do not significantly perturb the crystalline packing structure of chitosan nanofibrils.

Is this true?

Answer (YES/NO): NO